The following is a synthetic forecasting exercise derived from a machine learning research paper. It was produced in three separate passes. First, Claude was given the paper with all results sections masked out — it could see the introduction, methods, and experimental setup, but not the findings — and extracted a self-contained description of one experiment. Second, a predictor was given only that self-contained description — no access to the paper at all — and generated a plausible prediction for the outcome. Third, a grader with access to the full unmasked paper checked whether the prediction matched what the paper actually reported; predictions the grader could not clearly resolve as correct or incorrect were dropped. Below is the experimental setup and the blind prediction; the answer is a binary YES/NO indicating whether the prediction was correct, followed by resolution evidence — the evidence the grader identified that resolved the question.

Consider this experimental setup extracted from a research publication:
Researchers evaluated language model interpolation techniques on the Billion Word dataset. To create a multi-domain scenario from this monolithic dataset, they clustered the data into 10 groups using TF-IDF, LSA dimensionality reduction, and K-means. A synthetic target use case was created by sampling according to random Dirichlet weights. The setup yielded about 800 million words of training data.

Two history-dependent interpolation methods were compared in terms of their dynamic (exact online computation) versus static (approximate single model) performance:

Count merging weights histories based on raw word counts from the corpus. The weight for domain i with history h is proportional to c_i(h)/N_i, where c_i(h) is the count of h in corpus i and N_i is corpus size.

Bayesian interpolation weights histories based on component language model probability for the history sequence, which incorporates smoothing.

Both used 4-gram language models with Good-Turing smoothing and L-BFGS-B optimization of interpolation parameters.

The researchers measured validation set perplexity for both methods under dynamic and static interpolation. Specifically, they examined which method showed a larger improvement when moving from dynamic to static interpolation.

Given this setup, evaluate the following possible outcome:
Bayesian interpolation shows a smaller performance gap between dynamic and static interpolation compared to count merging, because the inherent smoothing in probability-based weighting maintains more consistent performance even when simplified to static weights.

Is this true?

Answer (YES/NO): YES